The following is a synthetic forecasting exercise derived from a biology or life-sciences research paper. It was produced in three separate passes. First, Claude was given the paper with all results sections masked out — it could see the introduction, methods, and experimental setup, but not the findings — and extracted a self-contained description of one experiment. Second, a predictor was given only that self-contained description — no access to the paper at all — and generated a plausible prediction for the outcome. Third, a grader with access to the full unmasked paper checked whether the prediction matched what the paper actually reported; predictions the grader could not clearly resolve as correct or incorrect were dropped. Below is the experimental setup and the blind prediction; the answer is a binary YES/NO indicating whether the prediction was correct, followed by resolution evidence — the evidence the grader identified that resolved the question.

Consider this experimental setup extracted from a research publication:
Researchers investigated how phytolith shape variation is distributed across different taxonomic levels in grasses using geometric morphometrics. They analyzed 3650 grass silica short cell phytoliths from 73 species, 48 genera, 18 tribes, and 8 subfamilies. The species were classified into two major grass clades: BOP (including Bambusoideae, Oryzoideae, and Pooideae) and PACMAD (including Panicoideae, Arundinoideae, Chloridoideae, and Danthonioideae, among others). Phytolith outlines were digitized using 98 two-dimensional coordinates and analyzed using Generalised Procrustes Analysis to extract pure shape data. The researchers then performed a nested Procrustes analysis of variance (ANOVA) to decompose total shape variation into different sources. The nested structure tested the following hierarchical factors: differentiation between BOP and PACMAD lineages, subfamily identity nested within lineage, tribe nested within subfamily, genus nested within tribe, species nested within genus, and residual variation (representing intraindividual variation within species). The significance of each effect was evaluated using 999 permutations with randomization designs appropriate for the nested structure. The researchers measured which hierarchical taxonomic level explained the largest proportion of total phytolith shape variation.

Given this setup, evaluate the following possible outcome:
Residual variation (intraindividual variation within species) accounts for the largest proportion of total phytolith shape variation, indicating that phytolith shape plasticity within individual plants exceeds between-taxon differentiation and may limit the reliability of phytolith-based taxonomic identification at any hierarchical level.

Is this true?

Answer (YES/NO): NO